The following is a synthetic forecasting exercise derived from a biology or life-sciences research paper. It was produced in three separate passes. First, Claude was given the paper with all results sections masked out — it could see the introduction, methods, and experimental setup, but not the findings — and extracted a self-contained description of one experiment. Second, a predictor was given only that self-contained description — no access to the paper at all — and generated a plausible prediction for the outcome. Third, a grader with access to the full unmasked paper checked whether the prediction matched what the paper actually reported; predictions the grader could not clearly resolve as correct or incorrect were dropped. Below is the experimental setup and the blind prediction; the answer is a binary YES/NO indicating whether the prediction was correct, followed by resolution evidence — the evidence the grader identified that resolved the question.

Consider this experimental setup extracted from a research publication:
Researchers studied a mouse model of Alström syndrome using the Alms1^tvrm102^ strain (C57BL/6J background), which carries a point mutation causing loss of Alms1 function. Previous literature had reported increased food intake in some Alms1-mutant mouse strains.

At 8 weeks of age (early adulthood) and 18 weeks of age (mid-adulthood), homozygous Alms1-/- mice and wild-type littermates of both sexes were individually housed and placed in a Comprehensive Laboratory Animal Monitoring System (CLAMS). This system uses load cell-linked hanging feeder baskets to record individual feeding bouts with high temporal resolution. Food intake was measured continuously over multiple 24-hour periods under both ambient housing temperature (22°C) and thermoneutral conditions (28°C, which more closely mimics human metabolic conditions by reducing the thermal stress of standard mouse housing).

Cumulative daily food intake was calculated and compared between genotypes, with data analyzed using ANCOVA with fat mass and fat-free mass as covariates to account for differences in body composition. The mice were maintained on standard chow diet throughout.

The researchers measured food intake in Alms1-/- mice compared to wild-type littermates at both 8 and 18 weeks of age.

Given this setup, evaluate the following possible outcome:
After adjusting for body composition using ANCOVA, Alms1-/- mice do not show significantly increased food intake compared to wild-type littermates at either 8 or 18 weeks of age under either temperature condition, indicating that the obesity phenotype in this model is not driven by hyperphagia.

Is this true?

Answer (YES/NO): YES